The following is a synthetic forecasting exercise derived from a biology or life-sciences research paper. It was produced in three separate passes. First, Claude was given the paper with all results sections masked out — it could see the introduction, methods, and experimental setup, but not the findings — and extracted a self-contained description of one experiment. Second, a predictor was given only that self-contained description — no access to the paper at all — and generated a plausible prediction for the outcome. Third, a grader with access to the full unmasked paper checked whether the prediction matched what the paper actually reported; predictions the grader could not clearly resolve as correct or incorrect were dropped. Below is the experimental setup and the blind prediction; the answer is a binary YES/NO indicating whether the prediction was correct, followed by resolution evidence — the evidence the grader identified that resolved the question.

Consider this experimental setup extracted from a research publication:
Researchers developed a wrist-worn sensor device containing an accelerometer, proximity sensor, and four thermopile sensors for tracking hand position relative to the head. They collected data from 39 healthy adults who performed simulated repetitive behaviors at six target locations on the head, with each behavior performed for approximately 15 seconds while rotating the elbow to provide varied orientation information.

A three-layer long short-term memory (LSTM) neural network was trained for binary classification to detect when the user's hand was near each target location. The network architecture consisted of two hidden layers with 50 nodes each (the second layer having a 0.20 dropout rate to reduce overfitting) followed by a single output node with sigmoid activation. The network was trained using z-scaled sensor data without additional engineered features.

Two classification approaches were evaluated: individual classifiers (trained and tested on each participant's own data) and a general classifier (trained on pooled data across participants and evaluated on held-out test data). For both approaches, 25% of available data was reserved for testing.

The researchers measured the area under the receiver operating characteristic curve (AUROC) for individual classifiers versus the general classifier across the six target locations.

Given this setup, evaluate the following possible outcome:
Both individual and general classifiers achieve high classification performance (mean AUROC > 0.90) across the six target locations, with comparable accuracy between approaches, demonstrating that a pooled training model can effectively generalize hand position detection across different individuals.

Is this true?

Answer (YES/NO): NO